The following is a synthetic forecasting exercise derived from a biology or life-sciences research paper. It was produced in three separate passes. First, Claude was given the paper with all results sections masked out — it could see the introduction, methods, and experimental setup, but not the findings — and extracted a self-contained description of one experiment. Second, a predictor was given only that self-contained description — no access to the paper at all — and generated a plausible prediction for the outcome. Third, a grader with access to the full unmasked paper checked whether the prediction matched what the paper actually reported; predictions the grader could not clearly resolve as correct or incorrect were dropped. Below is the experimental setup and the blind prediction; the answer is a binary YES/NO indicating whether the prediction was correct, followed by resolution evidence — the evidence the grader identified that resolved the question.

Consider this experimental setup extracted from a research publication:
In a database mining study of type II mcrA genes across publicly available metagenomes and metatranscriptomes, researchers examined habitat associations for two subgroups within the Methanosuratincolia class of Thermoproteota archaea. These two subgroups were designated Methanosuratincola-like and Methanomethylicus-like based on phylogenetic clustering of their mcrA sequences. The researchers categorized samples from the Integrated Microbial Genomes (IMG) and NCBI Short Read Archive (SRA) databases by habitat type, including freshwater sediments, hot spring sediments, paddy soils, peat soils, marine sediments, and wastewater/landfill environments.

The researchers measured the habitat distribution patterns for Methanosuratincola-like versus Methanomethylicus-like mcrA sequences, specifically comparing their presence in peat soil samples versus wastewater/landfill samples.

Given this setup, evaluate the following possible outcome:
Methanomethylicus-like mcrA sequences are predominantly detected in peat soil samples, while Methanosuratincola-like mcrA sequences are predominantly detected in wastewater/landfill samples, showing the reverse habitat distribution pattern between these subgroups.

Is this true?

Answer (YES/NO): NO